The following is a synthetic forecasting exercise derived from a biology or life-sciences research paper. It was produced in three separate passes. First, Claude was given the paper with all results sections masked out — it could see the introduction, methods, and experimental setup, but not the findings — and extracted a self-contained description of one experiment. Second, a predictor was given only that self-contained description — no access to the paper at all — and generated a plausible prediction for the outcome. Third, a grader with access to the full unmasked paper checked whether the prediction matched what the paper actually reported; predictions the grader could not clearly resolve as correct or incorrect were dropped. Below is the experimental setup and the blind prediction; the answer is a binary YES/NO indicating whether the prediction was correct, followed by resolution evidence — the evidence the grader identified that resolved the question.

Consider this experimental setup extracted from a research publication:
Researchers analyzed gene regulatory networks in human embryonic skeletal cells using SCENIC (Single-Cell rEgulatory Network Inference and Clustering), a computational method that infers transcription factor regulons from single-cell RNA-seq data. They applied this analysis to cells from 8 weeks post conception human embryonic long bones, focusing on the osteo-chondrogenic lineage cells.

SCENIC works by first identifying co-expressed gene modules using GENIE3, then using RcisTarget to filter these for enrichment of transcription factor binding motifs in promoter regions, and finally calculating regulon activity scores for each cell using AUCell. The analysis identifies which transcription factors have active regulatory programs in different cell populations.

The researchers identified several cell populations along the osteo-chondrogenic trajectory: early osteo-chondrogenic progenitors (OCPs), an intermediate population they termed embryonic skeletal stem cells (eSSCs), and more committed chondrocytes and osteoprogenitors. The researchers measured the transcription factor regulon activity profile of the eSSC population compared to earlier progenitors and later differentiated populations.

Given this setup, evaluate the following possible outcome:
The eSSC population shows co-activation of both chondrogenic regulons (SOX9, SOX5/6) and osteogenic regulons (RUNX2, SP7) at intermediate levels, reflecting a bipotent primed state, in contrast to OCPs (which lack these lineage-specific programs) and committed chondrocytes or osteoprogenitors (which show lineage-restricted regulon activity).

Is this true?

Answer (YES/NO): NO